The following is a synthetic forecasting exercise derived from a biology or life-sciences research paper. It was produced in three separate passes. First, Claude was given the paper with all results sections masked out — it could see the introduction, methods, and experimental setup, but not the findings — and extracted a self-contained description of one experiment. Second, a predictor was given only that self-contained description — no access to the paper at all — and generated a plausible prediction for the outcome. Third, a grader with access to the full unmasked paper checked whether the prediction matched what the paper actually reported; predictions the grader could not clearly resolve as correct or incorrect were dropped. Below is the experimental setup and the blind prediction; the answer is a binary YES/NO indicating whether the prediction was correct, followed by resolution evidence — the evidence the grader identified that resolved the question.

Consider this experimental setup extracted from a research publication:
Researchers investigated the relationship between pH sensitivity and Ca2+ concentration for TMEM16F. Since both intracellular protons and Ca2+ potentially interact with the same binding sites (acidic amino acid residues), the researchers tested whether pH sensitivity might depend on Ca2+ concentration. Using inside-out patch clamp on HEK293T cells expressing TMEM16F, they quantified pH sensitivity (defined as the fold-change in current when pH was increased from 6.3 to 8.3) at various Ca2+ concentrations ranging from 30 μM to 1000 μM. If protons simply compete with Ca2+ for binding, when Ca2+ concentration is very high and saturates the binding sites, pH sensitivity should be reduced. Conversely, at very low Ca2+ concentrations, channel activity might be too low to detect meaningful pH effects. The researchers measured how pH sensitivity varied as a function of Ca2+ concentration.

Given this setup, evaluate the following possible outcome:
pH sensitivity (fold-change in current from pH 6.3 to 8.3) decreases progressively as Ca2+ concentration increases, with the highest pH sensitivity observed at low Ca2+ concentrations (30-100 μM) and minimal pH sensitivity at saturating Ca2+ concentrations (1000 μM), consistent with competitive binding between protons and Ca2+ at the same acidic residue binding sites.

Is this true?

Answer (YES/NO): NO